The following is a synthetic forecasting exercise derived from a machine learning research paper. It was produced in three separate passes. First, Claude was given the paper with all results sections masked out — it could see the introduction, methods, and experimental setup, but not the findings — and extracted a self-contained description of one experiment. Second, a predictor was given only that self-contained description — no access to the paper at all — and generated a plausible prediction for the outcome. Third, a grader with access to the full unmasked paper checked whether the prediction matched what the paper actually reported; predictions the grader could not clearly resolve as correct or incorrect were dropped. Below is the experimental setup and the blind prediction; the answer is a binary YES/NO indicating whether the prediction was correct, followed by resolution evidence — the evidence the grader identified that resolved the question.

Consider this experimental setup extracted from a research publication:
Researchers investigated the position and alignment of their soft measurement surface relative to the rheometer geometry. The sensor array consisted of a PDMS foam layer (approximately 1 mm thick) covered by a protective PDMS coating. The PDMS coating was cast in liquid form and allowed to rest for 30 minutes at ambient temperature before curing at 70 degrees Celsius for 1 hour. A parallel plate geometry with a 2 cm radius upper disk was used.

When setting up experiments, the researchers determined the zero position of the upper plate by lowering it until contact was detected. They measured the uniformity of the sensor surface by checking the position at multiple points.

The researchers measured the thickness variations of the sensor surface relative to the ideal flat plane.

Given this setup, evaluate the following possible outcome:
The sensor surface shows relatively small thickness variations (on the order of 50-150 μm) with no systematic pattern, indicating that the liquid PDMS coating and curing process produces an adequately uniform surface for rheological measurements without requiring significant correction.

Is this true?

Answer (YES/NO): NO